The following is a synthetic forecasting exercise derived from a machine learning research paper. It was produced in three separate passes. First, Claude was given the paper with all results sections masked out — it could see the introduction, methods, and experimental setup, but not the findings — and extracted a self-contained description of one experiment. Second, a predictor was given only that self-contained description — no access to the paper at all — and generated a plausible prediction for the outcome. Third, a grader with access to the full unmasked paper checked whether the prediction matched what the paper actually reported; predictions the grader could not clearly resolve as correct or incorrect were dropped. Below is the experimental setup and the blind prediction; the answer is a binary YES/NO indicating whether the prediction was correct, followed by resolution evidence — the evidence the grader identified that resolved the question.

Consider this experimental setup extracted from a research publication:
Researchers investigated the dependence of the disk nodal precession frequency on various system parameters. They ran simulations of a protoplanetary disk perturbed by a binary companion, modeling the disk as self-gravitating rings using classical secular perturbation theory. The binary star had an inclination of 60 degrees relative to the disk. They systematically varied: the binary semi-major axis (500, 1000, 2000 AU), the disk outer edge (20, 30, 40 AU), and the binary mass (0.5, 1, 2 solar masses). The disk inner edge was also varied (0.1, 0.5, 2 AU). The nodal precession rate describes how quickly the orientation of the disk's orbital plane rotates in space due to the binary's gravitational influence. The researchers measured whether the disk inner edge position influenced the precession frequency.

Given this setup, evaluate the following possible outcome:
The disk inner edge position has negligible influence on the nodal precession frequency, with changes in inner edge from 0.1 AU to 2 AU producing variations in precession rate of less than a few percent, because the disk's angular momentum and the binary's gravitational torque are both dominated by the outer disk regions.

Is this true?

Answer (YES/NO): YES